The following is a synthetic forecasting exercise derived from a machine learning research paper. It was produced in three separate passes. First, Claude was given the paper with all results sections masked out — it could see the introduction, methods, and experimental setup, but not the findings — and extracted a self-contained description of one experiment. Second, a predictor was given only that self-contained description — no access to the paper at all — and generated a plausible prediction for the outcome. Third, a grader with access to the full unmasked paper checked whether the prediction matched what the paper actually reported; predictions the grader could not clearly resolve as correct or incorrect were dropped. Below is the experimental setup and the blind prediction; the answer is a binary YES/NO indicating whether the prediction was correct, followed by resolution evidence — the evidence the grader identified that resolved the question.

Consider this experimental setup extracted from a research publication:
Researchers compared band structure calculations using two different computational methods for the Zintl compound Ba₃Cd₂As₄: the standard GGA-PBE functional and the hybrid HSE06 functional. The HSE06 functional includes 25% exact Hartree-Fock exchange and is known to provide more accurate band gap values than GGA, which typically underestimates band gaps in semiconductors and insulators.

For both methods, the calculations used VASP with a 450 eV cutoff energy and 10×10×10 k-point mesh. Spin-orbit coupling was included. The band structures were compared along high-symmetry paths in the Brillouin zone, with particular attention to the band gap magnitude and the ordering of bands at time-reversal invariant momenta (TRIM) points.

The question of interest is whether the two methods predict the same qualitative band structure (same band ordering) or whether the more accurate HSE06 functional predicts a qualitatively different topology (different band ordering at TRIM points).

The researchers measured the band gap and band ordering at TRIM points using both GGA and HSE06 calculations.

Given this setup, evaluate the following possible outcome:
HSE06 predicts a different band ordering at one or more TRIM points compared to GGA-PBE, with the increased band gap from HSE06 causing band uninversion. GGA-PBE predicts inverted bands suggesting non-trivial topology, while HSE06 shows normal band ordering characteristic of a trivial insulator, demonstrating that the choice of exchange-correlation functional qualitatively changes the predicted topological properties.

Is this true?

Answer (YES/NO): NO